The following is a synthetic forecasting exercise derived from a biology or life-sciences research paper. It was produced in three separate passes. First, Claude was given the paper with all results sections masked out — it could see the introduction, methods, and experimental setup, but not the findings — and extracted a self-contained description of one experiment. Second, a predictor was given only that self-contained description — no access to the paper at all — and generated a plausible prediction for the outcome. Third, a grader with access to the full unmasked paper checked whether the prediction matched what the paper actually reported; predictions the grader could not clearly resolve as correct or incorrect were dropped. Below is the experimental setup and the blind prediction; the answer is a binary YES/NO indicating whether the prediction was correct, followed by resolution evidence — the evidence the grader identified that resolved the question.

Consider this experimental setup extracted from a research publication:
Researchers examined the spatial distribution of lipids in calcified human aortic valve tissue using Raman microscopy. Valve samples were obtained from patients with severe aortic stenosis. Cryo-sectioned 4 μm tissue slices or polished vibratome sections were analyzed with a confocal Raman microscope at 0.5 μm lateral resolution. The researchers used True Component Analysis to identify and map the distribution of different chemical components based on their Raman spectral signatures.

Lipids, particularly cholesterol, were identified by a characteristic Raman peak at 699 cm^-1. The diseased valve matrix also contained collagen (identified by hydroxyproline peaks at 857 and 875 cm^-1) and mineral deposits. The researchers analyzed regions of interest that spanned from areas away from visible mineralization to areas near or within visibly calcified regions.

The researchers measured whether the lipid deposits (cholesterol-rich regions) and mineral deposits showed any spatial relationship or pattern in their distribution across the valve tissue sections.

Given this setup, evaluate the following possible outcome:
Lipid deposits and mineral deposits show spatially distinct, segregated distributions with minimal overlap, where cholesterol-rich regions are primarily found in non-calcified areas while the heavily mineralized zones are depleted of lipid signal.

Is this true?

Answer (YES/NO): NO